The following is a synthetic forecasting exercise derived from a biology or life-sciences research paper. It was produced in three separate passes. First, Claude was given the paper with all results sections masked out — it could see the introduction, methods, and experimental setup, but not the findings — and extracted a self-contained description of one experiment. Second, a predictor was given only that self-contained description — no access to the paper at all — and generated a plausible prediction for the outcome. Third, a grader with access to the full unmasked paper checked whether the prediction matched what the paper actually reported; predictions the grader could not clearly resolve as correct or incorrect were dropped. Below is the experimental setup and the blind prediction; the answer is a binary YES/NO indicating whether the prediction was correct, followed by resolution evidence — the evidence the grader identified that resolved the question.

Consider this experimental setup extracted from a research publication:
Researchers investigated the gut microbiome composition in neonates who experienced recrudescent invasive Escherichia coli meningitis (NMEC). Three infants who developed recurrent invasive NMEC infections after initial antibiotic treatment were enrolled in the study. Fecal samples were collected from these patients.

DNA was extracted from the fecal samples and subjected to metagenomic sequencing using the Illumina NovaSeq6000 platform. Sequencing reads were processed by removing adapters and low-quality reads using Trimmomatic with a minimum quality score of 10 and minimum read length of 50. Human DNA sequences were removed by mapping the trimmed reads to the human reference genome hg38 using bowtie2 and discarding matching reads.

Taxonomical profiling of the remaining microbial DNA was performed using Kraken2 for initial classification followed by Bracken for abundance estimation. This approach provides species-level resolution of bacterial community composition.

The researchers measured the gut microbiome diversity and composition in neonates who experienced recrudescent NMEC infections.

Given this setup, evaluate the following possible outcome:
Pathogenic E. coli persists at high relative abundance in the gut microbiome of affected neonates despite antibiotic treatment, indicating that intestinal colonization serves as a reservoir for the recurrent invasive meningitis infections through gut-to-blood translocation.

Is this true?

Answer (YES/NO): NO